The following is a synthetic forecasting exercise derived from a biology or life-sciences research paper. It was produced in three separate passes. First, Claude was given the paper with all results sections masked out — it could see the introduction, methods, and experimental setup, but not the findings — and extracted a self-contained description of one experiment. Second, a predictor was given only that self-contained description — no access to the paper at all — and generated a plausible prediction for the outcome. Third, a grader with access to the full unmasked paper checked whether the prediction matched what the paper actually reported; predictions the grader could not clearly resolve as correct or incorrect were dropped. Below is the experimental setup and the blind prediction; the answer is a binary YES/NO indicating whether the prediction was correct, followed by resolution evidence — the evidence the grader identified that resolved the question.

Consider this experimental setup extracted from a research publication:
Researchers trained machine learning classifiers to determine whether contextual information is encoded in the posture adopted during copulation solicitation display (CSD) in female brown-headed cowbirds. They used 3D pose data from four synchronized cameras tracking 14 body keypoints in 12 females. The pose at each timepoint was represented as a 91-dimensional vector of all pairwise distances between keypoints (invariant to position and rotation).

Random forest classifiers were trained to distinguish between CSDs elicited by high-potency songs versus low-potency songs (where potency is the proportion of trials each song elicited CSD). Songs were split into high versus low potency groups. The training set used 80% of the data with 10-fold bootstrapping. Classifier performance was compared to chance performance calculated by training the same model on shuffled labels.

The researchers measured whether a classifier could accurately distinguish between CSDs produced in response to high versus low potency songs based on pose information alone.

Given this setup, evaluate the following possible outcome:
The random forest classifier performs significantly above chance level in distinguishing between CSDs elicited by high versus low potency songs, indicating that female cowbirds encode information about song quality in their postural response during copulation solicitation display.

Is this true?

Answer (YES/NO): NO